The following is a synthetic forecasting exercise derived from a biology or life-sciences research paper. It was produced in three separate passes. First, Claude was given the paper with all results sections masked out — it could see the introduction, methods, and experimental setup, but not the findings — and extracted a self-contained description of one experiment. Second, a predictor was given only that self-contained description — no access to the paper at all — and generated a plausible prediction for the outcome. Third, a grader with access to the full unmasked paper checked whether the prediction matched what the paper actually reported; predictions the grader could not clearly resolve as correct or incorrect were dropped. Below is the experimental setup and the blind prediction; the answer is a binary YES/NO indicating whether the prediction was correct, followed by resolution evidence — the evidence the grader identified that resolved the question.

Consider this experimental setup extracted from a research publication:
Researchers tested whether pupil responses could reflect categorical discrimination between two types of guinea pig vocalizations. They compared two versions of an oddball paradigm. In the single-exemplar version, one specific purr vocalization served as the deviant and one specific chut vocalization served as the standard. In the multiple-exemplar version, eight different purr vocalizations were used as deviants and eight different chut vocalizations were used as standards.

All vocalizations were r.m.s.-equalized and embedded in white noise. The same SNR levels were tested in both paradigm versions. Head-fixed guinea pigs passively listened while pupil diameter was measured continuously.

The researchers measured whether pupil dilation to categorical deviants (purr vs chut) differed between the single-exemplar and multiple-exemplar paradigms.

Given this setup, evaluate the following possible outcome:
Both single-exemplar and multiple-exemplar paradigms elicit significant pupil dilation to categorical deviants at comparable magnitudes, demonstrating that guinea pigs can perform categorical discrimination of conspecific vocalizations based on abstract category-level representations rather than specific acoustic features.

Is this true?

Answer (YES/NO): NO